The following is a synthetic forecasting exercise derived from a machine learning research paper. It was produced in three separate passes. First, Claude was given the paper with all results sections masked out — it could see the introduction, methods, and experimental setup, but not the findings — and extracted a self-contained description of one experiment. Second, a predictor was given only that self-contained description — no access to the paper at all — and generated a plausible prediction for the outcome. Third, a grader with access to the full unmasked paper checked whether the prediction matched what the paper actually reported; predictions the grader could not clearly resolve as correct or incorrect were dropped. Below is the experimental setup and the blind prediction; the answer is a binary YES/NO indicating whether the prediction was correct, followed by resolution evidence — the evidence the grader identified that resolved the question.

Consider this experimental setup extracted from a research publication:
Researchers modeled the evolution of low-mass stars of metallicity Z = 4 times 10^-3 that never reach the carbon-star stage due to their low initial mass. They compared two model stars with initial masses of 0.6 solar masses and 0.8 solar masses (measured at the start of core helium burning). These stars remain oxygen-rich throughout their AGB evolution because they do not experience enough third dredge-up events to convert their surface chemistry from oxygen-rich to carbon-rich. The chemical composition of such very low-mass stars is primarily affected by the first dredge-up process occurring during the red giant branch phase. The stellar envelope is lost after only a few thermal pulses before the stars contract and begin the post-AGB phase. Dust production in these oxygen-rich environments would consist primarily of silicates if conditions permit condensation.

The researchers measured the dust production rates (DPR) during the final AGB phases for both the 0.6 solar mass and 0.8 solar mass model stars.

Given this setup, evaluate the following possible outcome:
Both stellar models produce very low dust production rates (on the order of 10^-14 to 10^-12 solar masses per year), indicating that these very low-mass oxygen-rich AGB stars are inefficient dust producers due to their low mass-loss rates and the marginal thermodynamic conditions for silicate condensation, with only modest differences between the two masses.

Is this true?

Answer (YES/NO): NO